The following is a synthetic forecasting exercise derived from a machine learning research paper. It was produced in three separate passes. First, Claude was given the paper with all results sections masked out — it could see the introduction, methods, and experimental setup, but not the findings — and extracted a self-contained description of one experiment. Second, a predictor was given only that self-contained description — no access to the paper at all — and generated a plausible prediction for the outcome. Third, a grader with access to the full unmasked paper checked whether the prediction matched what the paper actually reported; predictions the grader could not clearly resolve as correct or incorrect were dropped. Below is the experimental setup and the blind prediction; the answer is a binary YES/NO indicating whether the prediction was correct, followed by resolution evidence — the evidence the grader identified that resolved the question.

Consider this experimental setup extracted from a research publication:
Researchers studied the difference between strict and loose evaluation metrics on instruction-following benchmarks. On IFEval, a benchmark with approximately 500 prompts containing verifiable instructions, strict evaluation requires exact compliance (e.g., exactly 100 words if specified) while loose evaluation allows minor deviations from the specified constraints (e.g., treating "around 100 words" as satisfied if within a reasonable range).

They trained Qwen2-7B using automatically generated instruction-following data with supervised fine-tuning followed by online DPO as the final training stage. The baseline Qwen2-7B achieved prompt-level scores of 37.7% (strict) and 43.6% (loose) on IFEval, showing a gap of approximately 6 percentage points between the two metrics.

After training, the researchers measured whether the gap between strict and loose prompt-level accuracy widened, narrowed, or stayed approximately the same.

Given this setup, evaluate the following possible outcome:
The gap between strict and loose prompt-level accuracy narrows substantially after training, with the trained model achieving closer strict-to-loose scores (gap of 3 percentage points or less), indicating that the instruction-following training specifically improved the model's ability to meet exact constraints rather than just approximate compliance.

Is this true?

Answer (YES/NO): YES